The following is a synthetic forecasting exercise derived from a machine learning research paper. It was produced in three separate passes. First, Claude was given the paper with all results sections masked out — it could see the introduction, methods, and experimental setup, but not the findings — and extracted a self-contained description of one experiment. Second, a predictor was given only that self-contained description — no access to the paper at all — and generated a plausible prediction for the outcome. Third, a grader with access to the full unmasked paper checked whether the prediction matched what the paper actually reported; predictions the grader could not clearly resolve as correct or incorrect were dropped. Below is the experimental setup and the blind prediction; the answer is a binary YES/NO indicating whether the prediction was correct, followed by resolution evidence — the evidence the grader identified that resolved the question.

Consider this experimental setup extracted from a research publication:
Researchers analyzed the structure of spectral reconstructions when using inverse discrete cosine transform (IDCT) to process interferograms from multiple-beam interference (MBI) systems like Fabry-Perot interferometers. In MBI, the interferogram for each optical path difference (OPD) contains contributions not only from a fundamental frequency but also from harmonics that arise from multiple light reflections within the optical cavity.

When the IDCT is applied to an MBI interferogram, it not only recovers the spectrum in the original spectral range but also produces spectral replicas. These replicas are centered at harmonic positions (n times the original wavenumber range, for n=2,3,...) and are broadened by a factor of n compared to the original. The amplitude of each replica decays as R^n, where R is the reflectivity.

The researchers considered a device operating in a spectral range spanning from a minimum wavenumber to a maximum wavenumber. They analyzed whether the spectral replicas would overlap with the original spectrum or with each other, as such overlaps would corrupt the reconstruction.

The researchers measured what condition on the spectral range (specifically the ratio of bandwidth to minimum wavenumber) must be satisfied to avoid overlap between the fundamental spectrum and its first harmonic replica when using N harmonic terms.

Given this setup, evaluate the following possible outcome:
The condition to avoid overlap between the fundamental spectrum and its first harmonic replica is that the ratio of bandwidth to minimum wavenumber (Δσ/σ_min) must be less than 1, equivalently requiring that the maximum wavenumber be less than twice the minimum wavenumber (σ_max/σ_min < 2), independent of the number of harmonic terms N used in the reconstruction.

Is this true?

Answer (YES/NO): NO